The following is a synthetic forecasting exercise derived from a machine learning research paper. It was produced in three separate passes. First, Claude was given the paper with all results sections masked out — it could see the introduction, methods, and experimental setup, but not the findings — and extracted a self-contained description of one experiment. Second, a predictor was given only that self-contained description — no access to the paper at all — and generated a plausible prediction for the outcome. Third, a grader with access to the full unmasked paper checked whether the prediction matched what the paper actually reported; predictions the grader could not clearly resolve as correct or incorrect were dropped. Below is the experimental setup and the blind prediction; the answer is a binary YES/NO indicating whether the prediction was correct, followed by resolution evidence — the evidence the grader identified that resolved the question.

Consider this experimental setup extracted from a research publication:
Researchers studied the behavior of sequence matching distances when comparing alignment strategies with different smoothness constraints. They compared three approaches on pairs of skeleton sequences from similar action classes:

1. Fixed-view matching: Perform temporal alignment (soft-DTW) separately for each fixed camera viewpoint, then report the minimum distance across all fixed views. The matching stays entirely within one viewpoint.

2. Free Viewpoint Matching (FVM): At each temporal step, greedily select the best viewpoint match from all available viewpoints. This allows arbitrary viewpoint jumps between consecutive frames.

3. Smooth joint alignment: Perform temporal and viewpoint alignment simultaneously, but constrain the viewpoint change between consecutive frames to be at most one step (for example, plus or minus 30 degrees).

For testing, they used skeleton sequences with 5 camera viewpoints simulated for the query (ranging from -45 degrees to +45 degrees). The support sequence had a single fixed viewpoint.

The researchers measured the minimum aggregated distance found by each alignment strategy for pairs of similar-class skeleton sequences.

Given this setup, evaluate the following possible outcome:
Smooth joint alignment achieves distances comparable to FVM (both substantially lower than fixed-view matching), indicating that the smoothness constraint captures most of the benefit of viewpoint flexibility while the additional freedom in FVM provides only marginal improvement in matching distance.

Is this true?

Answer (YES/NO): NO